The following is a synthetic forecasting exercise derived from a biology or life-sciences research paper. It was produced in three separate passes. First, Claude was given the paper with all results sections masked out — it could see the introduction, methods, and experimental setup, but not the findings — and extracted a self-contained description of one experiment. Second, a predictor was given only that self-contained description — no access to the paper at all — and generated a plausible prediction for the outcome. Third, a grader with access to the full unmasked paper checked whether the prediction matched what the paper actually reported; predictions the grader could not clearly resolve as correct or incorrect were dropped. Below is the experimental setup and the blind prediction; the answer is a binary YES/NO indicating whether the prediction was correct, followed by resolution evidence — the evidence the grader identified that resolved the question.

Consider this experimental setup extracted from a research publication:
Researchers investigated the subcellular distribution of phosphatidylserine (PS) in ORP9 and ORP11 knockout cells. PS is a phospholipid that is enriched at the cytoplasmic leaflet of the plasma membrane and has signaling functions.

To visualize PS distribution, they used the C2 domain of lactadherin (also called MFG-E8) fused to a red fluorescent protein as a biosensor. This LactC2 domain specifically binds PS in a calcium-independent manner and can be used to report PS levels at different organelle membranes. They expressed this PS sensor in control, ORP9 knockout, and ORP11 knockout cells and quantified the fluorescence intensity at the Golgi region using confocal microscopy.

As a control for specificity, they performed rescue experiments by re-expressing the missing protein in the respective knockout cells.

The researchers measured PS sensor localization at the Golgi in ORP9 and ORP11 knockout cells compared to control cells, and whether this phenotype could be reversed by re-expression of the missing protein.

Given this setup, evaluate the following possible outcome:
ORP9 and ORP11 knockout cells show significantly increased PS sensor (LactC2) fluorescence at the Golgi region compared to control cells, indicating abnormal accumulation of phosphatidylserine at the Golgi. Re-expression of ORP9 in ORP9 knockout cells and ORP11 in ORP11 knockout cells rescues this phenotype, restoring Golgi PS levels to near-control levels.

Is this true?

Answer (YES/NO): NO